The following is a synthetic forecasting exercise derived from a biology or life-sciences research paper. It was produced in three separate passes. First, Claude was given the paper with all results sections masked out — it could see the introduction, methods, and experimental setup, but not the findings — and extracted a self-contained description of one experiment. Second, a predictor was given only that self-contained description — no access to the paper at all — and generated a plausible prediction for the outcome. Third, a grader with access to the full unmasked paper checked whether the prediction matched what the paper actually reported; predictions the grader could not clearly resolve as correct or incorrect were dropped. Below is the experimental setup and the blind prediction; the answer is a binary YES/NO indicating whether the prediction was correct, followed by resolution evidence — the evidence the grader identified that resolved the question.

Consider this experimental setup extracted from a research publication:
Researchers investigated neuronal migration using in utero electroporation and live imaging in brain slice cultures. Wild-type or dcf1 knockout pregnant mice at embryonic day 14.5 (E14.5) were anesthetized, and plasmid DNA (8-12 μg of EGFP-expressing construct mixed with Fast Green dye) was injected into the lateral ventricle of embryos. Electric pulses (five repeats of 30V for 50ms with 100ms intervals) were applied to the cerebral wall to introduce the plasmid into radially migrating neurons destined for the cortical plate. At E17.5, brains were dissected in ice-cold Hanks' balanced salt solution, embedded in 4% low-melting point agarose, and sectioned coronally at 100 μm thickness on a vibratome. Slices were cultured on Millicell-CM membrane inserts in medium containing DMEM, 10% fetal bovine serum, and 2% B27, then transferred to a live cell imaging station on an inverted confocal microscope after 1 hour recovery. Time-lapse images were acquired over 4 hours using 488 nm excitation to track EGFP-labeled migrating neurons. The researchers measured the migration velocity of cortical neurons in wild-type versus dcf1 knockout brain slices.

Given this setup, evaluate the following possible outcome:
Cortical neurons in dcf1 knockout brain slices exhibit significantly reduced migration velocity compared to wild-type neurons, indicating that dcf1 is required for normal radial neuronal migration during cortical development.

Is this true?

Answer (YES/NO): YES